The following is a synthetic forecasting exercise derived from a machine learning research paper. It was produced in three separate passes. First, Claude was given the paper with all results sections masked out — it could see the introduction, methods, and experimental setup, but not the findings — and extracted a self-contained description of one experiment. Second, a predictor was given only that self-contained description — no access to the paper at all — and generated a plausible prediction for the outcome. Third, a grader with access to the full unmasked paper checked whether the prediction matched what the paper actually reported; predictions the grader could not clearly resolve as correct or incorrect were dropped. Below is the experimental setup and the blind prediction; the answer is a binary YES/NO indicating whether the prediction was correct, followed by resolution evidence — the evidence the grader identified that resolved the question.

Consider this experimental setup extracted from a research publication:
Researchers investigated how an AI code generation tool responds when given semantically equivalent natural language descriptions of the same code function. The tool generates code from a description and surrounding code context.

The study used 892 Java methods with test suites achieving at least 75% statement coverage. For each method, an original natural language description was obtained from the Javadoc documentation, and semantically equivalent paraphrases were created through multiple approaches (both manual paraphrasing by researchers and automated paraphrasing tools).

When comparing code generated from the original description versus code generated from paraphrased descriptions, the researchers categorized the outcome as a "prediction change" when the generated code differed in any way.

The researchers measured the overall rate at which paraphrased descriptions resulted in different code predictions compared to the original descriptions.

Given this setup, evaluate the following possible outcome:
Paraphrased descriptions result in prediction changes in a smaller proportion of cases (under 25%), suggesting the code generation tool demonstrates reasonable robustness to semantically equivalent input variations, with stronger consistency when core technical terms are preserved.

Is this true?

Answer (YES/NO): NO